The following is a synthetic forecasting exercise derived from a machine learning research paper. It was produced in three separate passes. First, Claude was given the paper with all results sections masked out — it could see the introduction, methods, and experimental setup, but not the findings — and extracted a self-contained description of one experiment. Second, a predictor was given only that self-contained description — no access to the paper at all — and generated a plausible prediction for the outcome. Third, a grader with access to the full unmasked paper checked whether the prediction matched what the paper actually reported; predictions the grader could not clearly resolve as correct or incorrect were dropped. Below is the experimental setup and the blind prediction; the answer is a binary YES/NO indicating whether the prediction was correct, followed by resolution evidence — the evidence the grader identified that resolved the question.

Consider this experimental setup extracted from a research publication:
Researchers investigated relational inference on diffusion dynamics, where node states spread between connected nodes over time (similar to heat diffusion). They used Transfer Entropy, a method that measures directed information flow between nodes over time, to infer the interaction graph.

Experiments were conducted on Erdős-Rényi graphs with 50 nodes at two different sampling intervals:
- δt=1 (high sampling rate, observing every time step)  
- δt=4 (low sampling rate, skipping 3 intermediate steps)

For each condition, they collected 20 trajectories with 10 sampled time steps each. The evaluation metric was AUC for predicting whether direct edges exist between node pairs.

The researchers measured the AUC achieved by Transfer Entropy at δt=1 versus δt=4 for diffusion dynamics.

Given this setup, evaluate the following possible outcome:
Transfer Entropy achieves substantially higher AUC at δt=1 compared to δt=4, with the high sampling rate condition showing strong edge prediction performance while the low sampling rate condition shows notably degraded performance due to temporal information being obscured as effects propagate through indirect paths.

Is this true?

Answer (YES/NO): NO